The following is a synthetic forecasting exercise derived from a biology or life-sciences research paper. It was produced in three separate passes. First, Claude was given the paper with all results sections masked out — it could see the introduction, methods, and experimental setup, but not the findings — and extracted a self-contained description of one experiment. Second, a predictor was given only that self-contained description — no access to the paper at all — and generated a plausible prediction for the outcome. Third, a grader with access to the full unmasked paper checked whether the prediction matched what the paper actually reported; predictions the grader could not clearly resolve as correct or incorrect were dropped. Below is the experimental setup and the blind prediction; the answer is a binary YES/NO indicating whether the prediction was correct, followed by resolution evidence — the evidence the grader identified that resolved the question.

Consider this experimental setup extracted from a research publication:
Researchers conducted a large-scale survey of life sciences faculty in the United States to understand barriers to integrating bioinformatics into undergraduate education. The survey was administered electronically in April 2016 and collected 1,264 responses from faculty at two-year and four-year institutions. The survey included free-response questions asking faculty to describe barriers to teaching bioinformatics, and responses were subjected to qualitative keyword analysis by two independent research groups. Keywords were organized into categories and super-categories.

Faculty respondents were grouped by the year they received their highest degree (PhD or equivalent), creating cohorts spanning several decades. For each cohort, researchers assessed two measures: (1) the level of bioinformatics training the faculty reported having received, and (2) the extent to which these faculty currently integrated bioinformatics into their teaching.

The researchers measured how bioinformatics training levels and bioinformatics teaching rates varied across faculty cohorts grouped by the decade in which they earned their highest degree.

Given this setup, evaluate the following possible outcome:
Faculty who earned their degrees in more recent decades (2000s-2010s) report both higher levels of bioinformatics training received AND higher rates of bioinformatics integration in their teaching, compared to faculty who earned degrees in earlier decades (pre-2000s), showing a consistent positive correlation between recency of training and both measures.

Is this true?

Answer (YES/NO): NO